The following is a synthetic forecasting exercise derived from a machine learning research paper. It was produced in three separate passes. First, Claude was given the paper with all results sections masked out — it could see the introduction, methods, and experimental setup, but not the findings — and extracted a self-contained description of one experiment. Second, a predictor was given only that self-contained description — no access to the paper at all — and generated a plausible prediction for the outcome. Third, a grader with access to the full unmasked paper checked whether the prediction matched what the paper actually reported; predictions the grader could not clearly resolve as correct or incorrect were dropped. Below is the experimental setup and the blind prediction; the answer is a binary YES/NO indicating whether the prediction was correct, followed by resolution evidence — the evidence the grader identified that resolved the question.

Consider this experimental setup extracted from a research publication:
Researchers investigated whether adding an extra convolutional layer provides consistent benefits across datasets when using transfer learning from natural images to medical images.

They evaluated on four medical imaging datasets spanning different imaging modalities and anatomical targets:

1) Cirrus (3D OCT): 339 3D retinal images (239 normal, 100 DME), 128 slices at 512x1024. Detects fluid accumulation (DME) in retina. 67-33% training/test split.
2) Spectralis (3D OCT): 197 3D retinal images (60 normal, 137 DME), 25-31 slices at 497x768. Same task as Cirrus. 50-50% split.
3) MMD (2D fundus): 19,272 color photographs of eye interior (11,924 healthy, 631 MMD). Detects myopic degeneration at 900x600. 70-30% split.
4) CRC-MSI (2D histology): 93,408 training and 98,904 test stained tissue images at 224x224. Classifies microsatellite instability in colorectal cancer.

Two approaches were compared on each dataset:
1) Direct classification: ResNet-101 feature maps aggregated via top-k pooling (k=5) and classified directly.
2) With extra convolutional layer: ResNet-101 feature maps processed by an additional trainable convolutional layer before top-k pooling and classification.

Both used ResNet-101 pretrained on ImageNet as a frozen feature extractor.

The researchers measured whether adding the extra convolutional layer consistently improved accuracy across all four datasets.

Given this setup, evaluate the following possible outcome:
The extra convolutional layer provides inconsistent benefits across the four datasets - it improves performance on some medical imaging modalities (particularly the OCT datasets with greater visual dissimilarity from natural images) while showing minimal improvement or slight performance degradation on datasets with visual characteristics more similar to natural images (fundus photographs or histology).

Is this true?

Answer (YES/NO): YES